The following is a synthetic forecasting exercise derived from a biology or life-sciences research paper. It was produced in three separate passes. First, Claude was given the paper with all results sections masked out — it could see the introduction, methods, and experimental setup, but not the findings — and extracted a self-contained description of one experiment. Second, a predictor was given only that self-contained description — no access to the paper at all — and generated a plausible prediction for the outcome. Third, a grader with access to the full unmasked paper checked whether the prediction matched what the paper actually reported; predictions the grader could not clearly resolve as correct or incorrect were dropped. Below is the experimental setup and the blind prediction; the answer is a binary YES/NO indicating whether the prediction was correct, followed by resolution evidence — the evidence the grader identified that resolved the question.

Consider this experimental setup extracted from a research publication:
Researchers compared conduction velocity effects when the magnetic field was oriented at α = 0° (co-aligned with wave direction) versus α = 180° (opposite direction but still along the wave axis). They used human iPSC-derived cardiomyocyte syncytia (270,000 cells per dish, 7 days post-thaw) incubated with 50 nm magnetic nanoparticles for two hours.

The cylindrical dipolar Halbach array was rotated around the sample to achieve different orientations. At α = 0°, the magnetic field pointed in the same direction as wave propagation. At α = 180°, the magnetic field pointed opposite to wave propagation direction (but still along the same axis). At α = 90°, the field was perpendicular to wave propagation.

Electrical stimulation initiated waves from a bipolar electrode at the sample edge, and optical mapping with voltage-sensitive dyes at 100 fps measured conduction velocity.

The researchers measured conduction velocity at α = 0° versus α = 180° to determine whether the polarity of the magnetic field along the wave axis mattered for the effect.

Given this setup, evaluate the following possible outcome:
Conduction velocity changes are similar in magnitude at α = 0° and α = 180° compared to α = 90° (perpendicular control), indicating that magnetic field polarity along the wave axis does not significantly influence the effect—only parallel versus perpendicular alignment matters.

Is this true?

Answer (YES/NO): YES